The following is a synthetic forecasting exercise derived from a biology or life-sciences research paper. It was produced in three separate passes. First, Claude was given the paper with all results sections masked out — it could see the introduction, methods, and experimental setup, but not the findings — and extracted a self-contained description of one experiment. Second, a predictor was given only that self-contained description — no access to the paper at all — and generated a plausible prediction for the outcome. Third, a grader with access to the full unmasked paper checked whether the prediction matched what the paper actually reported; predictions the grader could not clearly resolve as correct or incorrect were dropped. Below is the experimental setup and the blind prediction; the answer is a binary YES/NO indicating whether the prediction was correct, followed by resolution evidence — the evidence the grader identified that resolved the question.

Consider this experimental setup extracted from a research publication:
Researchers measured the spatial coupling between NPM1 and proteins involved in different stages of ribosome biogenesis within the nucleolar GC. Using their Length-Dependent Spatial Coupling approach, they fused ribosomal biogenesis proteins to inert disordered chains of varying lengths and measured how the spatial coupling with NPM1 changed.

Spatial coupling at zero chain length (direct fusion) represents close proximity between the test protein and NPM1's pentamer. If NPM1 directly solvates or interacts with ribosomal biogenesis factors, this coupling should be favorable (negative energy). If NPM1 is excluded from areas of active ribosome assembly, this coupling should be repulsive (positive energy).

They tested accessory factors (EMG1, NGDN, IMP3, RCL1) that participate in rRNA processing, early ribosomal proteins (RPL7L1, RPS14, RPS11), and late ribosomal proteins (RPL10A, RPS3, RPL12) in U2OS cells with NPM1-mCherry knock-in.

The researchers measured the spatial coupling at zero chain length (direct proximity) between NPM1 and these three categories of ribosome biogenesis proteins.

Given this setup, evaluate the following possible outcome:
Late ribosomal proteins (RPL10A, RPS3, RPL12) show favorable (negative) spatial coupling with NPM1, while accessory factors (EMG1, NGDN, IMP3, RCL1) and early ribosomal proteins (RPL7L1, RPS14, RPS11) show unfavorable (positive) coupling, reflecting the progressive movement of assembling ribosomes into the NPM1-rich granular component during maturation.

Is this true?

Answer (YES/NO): NO